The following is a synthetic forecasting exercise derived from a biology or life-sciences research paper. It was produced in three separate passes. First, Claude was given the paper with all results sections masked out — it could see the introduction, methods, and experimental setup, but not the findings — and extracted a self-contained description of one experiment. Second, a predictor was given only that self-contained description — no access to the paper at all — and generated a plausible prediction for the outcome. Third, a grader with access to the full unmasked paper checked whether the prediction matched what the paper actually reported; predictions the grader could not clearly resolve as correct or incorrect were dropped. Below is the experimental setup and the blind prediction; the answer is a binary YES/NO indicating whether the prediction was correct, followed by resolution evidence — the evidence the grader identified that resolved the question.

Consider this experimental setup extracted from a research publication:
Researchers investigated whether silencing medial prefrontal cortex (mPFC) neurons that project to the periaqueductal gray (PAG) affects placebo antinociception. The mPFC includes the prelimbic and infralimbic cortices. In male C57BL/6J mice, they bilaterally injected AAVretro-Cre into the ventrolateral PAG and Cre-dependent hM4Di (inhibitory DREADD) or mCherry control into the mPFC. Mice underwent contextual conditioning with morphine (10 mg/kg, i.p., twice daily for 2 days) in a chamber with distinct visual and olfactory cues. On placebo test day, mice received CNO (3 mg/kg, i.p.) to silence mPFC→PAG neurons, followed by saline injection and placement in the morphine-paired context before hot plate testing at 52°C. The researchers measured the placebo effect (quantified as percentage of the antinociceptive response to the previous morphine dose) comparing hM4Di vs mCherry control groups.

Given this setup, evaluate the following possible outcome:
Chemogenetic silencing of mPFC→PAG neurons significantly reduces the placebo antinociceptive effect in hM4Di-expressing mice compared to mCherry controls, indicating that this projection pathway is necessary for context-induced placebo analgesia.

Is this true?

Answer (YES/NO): YES